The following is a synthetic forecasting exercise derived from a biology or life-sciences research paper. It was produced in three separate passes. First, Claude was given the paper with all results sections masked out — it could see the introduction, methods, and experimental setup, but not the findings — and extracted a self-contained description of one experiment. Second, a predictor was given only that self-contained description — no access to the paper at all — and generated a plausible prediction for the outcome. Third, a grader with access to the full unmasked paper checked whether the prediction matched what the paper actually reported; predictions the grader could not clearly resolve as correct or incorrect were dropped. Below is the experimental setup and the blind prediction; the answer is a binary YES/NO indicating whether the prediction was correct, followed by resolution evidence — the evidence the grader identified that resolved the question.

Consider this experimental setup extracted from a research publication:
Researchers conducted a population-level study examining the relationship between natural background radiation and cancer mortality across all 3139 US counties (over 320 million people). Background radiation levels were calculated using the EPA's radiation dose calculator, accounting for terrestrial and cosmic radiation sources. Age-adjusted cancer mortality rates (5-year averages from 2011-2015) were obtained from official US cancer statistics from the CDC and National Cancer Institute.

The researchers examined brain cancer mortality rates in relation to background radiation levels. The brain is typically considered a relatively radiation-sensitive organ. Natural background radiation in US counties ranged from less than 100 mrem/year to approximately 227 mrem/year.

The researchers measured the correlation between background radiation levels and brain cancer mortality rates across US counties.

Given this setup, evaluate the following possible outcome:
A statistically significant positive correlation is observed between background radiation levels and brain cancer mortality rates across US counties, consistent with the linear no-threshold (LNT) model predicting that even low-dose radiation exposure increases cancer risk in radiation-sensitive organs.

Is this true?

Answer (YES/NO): NO